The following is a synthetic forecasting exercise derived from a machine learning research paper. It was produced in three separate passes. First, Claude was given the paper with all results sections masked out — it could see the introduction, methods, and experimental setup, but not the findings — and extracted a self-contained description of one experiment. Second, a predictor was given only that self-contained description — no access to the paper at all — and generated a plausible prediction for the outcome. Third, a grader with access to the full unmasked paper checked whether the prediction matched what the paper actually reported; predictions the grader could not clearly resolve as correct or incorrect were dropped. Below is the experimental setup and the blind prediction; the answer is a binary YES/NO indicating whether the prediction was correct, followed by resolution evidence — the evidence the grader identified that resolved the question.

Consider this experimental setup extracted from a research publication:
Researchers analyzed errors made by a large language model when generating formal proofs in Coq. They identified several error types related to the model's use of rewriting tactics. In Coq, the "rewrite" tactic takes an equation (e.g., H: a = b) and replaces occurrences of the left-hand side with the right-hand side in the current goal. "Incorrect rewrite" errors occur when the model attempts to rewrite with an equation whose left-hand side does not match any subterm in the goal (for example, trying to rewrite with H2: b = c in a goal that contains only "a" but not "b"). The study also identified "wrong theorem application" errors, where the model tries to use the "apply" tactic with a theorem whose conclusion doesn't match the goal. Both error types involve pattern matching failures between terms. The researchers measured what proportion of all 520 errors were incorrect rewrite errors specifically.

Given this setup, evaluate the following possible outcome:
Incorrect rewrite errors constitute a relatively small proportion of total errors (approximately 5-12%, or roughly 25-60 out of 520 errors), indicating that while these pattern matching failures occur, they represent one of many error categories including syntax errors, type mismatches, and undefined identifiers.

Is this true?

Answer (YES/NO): YES